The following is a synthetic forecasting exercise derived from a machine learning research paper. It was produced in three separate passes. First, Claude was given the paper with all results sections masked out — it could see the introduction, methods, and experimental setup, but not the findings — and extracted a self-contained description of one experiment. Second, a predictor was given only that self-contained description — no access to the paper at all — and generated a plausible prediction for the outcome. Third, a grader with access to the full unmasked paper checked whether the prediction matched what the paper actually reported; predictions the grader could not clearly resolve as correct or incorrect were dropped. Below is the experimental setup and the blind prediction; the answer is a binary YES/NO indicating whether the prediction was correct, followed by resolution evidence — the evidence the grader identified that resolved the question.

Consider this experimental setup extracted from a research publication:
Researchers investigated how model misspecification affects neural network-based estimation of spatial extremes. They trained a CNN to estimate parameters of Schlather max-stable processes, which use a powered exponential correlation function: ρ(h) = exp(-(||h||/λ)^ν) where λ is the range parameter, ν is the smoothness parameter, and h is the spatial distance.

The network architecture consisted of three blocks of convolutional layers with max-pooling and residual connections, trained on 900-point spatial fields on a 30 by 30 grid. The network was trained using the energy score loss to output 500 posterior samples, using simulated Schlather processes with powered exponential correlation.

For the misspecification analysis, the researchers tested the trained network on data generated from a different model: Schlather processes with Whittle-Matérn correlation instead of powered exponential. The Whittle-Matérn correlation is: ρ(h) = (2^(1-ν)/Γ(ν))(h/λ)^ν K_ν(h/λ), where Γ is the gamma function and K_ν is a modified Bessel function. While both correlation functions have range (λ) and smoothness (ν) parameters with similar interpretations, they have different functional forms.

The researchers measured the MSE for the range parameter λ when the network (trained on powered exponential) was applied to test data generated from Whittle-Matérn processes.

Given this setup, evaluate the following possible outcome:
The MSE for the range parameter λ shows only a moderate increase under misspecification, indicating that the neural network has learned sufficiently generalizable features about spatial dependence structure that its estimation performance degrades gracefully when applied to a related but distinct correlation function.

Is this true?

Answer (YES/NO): NO